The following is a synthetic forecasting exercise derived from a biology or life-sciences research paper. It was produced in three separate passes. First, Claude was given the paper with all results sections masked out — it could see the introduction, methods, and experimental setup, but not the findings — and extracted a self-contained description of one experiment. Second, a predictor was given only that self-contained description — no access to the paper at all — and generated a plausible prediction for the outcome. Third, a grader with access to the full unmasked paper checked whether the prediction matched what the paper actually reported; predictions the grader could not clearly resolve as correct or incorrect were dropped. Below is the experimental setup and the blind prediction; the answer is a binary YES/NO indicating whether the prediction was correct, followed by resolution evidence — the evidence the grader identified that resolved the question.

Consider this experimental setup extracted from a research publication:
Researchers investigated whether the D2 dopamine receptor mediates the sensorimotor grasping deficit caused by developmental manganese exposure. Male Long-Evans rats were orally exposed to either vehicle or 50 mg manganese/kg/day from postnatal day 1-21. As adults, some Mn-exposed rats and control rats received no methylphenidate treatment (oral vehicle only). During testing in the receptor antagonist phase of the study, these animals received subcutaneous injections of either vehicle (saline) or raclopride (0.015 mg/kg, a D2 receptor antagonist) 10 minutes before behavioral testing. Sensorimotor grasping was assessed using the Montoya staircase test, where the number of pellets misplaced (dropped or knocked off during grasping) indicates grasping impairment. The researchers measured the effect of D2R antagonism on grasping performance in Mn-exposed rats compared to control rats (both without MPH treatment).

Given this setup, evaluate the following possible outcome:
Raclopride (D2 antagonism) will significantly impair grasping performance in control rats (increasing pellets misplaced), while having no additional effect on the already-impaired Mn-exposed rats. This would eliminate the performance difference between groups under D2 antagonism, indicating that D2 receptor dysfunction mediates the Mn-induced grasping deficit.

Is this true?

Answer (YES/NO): NO